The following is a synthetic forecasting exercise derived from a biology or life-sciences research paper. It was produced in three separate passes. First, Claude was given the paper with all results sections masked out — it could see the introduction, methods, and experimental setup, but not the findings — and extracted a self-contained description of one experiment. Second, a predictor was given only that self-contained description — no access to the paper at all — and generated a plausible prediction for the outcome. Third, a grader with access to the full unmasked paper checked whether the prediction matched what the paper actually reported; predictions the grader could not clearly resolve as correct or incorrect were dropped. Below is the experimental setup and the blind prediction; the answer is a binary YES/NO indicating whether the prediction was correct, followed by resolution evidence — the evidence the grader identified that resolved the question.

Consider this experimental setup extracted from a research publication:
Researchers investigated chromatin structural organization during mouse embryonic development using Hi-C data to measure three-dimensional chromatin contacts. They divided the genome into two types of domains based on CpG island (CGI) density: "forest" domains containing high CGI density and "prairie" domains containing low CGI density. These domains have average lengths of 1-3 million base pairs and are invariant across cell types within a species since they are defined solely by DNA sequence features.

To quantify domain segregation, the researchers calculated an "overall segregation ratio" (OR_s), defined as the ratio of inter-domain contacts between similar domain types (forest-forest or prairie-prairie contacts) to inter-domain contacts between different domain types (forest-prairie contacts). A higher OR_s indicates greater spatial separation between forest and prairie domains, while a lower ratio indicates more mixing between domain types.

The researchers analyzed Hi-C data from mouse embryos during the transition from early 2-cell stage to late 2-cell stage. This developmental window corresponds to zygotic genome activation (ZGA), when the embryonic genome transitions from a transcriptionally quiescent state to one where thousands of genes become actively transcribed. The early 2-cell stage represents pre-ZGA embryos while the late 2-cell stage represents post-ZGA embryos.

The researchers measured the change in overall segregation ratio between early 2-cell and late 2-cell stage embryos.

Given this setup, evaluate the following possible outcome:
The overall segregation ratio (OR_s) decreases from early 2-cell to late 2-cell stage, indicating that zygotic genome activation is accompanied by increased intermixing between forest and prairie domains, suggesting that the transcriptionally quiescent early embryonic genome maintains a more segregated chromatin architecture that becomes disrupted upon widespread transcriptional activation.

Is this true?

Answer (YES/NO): YES